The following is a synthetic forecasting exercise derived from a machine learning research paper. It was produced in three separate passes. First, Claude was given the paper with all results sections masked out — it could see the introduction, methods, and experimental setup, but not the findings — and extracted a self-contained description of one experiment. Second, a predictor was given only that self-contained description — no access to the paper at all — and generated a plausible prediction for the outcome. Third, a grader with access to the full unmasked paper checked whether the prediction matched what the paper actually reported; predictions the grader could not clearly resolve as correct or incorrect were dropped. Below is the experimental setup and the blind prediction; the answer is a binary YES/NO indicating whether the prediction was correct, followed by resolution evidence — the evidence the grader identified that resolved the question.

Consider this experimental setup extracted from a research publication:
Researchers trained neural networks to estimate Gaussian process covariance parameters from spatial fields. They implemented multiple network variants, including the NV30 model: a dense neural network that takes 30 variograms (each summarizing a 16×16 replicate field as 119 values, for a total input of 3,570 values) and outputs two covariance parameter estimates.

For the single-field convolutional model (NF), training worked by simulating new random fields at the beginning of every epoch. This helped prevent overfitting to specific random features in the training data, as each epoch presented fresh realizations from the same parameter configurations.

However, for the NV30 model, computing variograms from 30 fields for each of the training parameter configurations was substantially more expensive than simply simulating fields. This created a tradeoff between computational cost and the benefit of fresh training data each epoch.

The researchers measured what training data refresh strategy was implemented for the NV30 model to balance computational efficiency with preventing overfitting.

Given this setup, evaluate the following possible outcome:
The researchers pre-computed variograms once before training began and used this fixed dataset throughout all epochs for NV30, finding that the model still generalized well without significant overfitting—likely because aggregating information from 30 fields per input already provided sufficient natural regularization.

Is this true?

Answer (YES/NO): NO